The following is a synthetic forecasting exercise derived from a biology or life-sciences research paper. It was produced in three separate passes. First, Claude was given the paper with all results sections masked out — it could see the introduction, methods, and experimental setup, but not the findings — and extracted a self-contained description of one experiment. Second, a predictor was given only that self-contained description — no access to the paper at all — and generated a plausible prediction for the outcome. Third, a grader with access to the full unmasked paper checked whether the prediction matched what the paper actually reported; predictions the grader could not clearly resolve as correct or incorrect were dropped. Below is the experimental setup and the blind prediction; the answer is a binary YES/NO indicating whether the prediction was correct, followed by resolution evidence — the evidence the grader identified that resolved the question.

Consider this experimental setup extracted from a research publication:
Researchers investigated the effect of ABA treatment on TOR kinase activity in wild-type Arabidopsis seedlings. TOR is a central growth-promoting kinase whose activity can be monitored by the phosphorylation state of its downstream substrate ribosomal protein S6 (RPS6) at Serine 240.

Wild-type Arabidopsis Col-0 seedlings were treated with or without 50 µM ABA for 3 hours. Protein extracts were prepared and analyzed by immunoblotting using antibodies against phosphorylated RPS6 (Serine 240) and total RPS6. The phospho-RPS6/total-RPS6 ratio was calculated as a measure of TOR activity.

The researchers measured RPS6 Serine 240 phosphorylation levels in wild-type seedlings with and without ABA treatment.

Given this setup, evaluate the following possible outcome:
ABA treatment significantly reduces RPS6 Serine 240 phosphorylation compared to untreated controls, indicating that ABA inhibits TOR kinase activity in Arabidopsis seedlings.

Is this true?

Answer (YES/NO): YES